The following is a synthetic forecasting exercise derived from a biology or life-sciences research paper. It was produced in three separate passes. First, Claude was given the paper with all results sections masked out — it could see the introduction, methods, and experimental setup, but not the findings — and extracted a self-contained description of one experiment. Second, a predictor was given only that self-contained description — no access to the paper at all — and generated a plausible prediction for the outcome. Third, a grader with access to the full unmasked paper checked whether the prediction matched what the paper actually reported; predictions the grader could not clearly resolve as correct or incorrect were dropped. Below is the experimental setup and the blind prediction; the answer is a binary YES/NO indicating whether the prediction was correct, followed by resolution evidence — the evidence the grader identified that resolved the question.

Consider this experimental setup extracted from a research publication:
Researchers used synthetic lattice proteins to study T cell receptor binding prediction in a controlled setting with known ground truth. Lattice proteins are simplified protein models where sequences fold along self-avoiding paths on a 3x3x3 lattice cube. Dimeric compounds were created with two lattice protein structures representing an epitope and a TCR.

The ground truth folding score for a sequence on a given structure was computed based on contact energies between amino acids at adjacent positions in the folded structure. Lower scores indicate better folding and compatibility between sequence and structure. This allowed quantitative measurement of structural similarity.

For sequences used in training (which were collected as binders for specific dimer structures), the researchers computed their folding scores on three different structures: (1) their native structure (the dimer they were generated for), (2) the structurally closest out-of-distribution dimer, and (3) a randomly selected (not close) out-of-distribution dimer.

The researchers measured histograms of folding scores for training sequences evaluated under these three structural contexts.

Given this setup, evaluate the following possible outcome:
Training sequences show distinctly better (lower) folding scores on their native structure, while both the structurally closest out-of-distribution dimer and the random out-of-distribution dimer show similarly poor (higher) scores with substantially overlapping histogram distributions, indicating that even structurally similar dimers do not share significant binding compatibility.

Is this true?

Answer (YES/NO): NO